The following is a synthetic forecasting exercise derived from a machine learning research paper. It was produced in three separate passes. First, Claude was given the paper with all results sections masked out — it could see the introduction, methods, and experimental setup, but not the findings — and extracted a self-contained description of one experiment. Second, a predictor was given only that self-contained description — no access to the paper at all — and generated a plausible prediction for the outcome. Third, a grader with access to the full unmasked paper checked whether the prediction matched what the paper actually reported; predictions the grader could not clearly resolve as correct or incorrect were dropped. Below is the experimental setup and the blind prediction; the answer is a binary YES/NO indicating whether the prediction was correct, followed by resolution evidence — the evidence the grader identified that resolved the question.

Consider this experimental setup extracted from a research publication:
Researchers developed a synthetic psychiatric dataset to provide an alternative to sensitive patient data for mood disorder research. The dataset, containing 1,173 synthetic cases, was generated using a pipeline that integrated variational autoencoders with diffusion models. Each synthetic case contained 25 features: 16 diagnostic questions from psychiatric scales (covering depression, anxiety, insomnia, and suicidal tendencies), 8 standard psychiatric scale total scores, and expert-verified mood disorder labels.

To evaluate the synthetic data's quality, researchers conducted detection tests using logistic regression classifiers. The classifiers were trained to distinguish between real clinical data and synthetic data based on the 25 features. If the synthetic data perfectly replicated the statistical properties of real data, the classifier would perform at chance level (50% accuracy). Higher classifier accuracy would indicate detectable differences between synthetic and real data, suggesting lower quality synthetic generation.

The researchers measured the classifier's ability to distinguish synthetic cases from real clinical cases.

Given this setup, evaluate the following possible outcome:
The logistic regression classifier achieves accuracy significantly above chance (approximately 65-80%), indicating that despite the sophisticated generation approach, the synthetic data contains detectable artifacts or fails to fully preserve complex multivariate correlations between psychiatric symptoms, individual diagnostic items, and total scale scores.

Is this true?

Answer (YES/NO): NO